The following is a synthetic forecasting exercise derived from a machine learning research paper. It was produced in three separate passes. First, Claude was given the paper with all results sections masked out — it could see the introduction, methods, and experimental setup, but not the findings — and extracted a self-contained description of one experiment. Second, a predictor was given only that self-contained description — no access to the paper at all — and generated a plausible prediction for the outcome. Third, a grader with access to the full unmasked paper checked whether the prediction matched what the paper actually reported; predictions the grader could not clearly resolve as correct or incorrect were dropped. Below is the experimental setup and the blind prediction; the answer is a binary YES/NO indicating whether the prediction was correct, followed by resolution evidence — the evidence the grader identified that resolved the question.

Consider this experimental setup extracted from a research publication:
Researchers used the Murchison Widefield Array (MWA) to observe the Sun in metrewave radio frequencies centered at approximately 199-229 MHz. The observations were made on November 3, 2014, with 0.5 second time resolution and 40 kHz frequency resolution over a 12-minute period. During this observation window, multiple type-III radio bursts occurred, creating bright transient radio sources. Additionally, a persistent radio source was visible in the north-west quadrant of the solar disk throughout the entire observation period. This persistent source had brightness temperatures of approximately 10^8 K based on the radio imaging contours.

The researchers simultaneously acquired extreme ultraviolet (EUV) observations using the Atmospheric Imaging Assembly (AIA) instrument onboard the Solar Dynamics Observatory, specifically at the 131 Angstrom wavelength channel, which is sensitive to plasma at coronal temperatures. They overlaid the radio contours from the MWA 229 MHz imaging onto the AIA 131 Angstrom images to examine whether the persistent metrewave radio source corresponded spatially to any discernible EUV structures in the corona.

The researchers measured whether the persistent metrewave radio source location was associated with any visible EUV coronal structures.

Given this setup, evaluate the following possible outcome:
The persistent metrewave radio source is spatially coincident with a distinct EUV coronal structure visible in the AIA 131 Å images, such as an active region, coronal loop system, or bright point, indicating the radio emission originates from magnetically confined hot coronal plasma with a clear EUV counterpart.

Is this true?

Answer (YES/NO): NO